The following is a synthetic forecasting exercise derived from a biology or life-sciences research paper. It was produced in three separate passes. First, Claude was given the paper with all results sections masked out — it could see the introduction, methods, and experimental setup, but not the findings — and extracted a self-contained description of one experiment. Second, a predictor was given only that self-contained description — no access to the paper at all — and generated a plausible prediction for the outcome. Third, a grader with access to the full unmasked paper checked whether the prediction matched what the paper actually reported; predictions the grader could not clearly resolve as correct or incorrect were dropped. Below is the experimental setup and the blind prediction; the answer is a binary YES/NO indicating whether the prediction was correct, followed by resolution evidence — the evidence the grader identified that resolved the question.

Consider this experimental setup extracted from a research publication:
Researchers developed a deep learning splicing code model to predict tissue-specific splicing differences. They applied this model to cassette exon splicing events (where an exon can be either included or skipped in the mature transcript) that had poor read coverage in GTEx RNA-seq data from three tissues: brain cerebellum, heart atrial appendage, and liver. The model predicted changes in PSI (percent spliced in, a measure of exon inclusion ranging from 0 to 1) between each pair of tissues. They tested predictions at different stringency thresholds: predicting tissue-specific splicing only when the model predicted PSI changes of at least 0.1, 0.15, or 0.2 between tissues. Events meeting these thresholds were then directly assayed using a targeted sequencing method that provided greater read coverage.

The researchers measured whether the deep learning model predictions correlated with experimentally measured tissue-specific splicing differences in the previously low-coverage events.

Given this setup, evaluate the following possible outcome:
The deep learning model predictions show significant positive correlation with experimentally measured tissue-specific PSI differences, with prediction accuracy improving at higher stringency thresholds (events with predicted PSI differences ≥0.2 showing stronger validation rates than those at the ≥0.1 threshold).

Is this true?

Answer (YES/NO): YES